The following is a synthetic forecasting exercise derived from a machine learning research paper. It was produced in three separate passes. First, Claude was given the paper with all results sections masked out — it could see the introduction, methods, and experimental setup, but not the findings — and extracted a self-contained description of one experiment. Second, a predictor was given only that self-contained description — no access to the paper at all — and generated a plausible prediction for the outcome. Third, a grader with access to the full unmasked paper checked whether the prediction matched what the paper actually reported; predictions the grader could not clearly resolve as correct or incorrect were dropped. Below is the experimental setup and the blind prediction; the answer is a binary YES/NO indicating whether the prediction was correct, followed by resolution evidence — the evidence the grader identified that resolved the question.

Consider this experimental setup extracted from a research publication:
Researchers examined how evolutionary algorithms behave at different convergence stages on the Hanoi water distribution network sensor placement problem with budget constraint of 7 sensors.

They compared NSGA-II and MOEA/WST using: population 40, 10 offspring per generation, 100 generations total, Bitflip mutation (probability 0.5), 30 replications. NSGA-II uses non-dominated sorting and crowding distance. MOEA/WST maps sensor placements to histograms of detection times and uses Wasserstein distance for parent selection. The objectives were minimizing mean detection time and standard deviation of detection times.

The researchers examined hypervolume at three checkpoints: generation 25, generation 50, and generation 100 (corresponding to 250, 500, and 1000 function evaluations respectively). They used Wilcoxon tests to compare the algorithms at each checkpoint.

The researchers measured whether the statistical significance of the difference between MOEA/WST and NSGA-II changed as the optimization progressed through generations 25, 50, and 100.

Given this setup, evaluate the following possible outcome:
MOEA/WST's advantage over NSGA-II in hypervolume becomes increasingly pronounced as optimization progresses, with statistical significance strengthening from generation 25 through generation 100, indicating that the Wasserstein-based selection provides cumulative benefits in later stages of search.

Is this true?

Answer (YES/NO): NO